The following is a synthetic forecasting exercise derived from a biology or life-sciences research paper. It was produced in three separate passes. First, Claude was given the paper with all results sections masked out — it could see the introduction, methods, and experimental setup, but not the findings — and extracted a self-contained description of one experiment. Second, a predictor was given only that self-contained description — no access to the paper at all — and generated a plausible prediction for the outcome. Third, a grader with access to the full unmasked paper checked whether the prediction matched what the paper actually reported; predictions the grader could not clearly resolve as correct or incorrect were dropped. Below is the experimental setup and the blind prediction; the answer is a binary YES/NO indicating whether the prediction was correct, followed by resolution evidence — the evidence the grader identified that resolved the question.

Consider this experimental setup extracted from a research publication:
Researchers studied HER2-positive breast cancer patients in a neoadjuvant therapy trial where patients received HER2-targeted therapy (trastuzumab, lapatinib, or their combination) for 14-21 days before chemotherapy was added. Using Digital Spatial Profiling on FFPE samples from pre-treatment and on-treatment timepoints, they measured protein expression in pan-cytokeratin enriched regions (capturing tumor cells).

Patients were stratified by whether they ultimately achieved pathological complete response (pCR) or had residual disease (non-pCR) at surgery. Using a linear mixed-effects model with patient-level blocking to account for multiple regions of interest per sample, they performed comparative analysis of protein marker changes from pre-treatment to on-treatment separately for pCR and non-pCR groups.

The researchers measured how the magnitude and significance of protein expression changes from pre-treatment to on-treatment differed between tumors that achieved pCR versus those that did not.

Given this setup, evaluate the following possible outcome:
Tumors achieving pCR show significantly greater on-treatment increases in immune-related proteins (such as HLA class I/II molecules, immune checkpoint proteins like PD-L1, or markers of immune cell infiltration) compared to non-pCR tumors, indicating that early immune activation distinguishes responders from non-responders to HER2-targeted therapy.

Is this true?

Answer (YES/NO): YES